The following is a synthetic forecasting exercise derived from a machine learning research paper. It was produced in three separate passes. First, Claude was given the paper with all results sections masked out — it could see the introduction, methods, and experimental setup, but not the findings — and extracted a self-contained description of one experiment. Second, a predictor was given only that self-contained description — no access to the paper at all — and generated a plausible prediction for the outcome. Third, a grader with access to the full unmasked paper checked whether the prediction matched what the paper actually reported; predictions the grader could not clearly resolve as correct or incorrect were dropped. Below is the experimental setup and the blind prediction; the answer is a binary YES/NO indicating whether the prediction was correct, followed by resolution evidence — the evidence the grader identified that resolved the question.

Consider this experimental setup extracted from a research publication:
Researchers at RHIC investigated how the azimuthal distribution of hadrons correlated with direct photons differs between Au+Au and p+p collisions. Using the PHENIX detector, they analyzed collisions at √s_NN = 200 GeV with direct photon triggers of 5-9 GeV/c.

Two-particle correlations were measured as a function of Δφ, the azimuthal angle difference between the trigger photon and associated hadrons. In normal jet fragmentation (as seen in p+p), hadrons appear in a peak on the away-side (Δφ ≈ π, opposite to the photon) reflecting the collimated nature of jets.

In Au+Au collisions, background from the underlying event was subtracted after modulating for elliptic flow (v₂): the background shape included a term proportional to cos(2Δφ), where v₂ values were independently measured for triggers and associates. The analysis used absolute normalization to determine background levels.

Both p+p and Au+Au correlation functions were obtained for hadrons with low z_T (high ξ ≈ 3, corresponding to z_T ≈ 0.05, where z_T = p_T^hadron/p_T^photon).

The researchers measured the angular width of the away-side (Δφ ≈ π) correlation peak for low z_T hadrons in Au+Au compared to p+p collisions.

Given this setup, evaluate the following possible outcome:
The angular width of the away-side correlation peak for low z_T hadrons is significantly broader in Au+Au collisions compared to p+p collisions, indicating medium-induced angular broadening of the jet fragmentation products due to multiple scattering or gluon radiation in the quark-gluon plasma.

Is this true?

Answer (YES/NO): YES